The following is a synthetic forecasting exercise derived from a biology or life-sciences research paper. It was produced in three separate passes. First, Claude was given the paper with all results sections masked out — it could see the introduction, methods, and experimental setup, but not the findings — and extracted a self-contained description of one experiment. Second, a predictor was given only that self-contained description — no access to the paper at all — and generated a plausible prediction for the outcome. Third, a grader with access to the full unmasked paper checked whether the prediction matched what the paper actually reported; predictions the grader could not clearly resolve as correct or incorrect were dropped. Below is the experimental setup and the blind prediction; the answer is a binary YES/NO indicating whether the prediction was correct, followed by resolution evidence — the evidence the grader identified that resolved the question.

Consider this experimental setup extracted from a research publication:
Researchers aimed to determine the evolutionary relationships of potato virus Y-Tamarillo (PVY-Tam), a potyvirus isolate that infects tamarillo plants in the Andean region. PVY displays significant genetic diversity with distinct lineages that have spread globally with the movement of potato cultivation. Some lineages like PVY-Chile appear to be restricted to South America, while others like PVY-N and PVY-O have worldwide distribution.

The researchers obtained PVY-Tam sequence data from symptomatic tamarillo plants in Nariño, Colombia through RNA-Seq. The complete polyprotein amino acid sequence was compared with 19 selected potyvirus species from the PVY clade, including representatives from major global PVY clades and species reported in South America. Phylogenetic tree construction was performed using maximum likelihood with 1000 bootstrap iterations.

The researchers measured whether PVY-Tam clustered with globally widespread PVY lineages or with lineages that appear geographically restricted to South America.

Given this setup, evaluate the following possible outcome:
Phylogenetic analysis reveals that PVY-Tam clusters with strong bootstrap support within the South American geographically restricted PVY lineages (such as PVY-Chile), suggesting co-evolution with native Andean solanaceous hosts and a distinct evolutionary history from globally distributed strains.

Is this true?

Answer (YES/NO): NO